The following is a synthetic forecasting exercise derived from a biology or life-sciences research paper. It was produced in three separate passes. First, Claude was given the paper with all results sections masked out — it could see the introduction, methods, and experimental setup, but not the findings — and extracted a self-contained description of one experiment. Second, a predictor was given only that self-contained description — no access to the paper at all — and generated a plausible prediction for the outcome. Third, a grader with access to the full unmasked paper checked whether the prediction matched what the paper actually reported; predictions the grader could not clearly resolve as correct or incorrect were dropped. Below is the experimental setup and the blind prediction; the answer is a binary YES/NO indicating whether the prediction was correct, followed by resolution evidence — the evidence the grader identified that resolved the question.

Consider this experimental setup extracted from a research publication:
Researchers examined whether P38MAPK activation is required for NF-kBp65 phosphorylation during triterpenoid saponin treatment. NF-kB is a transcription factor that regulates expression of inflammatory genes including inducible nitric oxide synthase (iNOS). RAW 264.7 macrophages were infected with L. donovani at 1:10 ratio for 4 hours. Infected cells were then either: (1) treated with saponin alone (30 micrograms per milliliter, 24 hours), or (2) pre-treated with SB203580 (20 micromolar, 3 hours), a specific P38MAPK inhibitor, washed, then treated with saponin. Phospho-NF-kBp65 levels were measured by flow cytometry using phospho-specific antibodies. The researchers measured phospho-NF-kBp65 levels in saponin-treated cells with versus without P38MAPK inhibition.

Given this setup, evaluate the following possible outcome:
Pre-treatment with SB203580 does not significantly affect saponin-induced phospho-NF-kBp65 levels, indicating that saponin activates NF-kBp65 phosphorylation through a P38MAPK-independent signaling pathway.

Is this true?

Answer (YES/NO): NO